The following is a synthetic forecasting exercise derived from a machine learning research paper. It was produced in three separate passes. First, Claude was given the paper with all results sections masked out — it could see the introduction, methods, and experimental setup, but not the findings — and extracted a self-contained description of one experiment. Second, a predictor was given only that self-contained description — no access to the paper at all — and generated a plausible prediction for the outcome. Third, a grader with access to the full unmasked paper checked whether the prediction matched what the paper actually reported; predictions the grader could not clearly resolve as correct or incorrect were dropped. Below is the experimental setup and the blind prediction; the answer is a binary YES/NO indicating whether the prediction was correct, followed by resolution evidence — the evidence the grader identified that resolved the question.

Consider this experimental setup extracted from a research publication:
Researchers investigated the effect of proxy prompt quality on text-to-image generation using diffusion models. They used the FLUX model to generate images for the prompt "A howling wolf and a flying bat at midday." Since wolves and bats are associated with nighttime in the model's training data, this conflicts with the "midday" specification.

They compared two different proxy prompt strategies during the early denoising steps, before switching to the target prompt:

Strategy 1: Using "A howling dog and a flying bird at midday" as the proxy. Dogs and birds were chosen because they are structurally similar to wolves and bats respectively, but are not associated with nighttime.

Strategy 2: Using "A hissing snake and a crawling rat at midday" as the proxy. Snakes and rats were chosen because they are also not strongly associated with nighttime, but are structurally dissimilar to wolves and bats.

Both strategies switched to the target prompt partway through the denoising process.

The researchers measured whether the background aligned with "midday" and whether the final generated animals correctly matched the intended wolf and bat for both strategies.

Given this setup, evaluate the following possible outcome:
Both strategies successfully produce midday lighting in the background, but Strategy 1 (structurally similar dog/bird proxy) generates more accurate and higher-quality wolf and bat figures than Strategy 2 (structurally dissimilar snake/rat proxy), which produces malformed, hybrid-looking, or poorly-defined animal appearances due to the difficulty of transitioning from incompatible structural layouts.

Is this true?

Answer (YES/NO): NO